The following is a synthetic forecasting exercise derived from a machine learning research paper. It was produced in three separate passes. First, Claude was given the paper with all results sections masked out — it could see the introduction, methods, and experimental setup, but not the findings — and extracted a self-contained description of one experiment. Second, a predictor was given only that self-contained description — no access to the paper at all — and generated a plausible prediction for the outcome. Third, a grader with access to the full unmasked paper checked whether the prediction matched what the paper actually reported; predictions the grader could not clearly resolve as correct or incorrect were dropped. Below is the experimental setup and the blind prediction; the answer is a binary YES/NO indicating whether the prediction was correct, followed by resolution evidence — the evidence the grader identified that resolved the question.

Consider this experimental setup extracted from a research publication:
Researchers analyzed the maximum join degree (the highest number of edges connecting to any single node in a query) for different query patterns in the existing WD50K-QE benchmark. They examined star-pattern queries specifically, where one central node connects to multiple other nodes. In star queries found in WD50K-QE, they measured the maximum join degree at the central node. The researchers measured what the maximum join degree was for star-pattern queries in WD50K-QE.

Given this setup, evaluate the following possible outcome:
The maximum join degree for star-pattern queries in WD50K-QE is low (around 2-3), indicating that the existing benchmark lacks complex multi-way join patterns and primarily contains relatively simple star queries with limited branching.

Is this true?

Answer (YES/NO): YES